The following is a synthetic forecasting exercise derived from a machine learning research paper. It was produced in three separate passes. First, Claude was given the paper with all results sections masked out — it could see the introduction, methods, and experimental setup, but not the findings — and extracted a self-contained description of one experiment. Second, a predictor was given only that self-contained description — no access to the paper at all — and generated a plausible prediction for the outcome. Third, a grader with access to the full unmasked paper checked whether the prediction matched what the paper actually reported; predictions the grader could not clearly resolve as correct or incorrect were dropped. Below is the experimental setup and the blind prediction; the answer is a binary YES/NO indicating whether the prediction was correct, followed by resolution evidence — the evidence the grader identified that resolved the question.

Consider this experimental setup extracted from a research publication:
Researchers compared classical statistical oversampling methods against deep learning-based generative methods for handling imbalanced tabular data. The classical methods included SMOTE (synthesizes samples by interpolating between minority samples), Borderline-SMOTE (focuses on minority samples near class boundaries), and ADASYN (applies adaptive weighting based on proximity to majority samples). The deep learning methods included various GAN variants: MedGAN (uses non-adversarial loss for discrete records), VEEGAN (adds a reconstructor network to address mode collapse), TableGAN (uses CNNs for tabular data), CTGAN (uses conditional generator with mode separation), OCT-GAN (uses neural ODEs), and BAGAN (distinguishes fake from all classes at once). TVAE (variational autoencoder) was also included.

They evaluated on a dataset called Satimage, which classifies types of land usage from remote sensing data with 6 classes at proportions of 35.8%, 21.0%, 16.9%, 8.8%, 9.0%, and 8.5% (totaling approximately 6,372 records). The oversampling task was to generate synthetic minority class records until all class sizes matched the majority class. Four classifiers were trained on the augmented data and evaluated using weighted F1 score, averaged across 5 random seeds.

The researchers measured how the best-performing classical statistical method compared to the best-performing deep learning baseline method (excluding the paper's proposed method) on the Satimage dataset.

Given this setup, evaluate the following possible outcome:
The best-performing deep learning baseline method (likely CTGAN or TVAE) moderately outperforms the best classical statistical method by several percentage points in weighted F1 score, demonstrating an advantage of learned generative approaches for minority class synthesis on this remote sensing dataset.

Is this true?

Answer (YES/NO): NO